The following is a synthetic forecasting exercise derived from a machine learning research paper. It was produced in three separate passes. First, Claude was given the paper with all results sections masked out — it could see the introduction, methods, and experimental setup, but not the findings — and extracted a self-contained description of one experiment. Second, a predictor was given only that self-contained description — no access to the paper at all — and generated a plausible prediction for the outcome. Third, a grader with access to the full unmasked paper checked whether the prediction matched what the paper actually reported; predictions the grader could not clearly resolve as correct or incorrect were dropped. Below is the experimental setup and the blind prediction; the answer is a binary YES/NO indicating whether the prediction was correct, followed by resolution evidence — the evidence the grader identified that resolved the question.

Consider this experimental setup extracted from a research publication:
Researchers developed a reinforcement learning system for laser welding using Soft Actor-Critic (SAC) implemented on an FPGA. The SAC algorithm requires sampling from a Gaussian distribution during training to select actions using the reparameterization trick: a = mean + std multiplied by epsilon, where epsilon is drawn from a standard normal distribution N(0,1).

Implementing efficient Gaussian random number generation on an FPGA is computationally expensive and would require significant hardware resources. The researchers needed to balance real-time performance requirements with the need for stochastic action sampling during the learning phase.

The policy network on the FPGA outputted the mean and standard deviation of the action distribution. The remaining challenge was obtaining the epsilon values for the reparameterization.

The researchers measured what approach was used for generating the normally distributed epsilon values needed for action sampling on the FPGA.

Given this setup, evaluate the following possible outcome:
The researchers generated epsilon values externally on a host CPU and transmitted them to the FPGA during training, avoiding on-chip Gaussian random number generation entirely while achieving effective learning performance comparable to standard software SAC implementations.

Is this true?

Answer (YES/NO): YES